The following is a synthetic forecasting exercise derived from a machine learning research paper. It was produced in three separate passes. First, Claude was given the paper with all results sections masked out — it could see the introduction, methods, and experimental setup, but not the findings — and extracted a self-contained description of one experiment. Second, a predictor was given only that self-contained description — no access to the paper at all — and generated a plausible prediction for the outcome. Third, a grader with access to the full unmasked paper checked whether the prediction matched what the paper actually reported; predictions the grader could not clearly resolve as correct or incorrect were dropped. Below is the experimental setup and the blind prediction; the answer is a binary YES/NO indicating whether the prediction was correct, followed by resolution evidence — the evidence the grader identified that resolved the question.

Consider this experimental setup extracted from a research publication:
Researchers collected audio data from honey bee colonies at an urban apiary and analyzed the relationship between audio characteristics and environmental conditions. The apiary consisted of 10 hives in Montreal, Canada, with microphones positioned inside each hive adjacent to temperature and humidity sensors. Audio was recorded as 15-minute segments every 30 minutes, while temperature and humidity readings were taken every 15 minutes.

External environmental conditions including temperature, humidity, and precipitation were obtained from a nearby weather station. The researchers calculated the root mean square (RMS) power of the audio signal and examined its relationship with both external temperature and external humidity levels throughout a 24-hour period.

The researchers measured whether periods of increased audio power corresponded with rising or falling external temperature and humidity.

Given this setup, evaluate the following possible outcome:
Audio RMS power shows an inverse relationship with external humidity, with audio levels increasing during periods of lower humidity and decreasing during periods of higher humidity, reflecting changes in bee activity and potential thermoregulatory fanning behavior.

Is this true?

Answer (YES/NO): YES